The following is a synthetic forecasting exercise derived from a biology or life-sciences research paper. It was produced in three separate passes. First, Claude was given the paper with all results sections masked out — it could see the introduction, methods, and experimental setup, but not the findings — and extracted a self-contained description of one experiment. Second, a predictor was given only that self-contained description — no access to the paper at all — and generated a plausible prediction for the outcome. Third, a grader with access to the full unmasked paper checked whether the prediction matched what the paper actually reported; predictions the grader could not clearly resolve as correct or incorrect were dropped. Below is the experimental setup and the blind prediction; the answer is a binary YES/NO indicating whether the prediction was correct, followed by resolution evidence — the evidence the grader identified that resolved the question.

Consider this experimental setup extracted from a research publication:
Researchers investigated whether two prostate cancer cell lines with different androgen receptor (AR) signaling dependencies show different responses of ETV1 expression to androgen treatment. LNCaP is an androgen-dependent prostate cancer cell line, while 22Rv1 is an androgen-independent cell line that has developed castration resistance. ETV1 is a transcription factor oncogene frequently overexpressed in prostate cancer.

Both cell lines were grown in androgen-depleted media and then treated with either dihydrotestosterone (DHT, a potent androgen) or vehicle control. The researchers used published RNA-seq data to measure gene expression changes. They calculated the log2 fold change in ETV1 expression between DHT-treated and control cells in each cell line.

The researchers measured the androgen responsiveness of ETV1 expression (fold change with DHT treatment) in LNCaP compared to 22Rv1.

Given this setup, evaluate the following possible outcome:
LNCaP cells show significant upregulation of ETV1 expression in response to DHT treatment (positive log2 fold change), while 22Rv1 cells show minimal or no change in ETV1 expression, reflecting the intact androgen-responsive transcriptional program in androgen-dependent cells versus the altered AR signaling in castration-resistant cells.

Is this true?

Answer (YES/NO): YES